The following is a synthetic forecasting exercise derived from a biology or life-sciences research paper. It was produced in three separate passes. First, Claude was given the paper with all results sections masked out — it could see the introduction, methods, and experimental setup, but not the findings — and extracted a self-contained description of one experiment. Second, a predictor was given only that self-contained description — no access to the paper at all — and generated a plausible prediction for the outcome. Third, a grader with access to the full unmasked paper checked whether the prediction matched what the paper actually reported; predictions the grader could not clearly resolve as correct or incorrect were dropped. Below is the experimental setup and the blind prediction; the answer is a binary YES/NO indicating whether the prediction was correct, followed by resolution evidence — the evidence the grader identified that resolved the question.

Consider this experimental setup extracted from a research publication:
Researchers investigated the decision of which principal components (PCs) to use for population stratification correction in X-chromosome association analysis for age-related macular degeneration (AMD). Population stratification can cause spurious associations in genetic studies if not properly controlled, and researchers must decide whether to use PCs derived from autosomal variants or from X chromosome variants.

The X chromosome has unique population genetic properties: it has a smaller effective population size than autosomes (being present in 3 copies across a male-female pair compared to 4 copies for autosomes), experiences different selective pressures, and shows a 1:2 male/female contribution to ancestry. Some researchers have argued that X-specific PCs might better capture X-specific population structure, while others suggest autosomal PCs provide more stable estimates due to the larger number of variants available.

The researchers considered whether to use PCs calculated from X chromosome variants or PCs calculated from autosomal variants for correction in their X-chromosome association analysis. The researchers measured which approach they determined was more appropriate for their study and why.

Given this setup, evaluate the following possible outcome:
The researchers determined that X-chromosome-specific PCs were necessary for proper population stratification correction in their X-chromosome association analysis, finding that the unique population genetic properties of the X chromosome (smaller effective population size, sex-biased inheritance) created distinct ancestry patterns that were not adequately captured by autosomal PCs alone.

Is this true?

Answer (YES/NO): NO